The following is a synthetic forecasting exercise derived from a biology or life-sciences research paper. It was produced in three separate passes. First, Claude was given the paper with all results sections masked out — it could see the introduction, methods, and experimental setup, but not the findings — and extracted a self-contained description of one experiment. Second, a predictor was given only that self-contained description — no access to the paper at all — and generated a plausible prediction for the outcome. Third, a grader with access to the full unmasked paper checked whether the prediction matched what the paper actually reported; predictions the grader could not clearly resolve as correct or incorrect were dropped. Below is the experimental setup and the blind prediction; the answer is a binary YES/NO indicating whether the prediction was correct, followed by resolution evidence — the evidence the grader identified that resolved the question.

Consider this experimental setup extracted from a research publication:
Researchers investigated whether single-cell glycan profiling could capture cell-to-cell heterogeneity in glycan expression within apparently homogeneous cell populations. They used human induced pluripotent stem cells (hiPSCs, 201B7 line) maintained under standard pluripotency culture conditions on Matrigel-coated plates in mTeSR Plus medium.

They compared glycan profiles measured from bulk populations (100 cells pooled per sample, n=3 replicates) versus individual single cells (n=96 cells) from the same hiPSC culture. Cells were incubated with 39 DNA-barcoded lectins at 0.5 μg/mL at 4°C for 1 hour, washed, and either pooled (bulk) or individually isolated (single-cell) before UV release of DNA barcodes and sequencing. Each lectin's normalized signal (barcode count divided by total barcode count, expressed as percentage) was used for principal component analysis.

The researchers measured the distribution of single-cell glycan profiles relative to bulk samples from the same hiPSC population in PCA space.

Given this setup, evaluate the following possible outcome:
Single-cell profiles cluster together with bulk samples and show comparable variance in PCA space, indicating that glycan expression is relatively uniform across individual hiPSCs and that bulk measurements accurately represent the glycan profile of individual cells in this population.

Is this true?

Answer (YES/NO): NO